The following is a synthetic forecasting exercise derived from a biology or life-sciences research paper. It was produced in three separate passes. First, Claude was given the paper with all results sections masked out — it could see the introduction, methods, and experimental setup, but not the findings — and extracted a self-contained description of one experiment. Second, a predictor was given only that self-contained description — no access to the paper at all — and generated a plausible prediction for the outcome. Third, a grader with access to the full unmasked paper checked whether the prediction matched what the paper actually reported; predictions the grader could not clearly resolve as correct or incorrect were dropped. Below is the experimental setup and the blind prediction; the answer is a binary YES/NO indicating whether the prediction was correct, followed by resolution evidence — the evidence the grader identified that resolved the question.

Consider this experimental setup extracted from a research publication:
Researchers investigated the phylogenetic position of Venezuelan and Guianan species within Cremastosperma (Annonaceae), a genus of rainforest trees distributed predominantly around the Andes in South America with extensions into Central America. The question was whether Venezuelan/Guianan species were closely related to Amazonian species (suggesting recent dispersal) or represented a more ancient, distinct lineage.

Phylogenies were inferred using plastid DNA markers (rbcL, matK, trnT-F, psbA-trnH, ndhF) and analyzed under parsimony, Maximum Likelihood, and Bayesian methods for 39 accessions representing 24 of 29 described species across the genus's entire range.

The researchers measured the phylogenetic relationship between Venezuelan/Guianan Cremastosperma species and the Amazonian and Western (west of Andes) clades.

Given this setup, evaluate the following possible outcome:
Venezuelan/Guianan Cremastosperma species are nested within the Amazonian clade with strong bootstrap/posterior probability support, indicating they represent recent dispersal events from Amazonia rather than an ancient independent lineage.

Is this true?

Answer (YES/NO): NO